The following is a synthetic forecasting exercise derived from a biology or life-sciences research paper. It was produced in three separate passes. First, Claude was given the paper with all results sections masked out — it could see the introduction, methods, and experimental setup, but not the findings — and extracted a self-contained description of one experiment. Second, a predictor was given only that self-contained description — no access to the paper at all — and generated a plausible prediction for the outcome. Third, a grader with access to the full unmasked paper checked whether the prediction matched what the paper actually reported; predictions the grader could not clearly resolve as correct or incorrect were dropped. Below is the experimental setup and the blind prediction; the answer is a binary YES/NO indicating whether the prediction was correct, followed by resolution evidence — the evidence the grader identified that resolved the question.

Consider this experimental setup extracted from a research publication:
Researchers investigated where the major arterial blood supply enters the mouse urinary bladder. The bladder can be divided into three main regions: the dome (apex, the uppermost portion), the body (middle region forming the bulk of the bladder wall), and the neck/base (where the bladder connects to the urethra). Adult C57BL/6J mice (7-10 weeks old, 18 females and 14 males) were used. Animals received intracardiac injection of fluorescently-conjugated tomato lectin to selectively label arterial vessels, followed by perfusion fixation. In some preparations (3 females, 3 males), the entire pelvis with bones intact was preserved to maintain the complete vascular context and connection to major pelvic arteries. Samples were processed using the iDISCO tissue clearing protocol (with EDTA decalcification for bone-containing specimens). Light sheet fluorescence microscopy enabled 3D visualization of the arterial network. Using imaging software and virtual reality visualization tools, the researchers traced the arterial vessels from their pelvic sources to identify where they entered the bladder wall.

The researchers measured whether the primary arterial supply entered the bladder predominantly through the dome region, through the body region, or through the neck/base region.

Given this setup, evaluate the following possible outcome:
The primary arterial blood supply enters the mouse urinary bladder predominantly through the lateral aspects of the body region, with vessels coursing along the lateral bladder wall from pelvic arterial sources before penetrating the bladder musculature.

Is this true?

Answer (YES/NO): NO